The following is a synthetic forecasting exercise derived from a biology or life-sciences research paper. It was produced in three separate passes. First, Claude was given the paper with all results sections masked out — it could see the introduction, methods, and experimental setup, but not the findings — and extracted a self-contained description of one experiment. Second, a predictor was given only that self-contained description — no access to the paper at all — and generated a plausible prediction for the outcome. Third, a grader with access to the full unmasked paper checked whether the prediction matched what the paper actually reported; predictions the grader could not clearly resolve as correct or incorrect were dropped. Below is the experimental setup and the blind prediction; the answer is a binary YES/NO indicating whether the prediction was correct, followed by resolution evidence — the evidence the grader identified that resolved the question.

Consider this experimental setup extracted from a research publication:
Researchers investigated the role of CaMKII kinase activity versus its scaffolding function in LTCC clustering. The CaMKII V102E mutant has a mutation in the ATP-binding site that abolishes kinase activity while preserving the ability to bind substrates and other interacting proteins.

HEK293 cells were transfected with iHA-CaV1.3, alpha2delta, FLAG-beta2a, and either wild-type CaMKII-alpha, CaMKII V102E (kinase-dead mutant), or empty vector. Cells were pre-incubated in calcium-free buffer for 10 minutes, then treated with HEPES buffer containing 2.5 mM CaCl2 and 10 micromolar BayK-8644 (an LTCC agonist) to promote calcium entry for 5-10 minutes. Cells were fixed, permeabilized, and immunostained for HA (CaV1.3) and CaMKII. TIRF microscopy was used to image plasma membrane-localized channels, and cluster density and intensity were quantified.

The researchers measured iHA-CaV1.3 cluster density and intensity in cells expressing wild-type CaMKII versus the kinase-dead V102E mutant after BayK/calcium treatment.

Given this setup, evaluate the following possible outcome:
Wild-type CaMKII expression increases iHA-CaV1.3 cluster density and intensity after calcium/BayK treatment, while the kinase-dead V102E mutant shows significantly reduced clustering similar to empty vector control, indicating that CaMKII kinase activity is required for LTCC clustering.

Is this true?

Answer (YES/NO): NO